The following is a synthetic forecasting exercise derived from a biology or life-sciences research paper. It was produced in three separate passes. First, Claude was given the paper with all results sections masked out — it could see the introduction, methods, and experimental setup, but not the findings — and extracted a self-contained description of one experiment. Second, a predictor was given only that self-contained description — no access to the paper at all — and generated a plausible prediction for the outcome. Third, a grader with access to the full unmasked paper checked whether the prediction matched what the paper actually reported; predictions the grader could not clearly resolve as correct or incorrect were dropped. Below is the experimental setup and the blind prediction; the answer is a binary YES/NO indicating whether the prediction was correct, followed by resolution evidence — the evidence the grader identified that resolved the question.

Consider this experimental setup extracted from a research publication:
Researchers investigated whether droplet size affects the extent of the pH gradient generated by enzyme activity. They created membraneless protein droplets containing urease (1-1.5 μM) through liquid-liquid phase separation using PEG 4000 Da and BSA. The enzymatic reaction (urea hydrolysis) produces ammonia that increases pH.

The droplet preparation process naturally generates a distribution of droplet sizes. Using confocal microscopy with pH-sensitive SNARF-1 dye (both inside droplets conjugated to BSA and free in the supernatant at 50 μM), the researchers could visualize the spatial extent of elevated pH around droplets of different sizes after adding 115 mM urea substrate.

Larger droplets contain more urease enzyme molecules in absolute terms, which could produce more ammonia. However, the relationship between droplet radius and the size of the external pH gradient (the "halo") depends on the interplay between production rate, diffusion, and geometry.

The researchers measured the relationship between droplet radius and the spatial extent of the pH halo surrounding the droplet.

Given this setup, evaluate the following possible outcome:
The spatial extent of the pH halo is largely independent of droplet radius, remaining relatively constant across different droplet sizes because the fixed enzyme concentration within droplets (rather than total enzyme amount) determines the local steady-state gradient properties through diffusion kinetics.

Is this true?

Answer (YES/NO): NO